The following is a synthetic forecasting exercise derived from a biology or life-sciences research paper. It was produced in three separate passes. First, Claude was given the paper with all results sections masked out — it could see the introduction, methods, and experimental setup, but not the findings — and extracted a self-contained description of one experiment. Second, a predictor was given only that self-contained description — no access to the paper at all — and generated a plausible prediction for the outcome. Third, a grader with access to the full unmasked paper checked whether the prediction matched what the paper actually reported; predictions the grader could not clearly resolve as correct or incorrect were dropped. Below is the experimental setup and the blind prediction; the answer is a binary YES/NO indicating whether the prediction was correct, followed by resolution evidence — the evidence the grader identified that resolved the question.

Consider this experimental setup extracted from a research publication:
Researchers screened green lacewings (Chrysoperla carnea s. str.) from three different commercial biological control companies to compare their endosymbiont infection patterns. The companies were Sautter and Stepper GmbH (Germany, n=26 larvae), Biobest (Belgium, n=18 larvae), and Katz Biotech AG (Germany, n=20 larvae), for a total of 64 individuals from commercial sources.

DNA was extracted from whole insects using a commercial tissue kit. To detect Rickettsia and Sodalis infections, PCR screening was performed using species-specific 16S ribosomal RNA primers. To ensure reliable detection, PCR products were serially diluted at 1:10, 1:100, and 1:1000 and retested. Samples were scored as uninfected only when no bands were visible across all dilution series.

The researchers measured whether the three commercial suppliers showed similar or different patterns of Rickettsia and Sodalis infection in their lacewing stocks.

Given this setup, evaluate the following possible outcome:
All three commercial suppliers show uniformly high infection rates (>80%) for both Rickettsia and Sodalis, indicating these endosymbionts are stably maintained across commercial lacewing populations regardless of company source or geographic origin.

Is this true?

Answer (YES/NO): NO